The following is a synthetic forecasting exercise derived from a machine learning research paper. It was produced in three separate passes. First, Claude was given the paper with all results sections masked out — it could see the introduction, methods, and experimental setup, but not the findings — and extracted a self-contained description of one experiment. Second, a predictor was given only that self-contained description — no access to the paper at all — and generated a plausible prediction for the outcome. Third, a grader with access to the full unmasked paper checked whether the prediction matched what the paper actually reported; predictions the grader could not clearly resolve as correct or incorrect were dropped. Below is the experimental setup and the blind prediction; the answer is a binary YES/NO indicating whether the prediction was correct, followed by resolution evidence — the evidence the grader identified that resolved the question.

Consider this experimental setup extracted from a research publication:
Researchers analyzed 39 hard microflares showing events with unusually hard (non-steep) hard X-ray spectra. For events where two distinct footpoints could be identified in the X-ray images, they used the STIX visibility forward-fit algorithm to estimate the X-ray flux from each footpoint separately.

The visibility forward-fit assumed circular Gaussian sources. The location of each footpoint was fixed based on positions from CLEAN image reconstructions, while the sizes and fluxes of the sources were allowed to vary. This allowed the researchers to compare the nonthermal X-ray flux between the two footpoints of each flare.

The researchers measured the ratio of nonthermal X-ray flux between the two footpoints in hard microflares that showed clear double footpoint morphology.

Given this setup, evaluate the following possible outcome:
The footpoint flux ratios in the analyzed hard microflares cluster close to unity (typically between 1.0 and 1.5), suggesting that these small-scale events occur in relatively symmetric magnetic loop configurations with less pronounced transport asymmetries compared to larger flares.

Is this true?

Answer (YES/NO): NO